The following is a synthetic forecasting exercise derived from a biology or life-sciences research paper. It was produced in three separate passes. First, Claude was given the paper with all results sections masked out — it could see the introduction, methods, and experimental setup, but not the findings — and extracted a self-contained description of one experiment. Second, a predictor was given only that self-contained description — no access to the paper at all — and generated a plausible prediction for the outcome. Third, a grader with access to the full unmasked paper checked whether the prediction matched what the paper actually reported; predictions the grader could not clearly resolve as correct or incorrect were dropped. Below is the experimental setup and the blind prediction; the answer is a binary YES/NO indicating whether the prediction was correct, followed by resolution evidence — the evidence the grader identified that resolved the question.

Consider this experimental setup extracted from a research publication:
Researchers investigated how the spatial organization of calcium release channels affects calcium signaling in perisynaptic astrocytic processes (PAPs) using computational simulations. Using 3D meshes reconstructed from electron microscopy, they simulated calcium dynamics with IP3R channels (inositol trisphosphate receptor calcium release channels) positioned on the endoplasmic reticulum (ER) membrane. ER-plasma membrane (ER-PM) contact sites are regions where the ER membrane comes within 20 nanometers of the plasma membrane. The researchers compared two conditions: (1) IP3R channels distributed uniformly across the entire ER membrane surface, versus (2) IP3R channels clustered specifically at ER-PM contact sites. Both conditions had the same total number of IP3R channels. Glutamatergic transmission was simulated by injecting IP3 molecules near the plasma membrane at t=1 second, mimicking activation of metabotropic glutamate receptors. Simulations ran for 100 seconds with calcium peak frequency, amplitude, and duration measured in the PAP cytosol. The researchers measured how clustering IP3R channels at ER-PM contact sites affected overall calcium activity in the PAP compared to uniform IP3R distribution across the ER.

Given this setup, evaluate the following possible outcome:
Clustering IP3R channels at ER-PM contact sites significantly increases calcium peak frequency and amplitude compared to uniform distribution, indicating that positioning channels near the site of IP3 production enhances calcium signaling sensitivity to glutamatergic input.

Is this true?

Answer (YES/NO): NO